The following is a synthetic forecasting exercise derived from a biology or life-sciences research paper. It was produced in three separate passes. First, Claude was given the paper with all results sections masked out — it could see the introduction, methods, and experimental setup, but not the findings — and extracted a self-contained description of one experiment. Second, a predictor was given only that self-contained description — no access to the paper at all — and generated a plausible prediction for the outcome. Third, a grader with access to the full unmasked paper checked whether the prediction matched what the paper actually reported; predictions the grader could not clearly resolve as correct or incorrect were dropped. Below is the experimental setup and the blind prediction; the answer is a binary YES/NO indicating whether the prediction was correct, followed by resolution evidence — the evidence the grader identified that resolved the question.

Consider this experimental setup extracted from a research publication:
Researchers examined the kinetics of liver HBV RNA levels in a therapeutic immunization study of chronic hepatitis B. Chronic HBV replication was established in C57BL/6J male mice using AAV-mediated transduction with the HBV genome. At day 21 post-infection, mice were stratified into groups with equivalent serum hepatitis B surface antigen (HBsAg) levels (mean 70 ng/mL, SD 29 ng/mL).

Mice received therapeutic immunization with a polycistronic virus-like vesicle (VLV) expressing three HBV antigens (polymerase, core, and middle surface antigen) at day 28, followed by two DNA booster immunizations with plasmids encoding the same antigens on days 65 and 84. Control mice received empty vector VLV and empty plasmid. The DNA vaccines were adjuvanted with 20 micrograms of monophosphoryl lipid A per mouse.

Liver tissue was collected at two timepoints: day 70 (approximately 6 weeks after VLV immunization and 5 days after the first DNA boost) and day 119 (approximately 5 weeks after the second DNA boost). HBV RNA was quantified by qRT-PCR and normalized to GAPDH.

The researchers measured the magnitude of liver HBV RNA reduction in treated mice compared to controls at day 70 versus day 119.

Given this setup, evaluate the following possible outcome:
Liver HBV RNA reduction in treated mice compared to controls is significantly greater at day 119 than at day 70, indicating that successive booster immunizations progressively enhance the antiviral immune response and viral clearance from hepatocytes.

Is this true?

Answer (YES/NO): NO